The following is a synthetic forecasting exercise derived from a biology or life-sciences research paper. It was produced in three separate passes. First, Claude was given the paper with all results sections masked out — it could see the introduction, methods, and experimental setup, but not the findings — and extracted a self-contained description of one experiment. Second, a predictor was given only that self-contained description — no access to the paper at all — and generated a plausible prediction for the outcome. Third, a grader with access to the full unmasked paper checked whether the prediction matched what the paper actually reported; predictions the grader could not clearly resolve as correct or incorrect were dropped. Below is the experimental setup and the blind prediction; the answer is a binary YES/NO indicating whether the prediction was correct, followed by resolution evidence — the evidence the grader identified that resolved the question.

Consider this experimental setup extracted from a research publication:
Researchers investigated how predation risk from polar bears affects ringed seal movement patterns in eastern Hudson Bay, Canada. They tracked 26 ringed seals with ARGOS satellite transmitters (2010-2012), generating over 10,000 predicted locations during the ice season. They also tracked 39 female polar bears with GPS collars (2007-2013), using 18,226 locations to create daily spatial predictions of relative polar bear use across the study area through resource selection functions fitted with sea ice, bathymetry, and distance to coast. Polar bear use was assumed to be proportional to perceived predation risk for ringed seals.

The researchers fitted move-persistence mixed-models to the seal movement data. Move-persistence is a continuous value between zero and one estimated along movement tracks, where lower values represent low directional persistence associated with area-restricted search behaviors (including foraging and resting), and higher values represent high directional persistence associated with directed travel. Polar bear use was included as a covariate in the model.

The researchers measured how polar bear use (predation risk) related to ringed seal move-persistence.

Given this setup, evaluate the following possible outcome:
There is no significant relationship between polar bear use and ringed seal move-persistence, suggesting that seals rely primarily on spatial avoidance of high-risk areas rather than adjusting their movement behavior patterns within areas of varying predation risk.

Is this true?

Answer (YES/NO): NO